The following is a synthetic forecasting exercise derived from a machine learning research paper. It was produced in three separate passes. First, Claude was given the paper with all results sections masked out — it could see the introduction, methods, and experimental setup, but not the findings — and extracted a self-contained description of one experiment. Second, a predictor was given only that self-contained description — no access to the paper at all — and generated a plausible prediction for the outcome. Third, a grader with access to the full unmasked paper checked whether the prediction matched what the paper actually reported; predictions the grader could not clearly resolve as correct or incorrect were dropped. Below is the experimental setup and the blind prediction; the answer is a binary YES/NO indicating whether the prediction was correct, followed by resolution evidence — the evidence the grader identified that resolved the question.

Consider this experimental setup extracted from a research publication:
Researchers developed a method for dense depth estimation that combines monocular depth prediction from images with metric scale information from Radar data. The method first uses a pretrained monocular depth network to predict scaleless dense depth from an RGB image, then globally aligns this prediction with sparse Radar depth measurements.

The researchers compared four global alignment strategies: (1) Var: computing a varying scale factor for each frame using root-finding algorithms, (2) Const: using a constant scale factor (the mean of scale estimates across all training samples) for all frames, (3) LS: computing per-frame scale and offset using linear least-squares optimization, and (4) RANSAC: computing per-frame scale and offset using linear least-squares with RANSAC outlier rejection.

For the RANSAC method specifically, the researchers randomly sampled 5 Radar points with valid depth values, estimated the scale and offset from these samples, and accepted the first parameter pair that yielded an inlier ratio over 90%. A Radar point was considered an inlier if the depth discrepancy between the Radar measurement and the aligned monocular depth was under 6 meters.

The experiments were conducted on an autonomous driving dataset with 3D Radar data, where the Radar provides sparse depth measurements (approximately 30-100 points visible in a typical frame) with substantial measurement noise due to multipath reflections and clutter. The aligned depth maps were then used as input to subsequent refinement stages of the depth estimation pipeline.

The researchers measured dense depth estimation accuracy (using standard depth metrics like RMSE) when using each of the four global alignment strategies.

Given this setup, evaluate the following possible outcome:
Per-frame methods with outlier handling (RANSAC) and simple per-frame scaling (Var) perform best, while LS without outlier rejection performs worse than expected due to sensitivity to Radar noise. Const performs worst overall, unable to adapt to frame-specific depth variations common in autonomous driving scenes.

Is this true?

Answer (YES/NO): NO